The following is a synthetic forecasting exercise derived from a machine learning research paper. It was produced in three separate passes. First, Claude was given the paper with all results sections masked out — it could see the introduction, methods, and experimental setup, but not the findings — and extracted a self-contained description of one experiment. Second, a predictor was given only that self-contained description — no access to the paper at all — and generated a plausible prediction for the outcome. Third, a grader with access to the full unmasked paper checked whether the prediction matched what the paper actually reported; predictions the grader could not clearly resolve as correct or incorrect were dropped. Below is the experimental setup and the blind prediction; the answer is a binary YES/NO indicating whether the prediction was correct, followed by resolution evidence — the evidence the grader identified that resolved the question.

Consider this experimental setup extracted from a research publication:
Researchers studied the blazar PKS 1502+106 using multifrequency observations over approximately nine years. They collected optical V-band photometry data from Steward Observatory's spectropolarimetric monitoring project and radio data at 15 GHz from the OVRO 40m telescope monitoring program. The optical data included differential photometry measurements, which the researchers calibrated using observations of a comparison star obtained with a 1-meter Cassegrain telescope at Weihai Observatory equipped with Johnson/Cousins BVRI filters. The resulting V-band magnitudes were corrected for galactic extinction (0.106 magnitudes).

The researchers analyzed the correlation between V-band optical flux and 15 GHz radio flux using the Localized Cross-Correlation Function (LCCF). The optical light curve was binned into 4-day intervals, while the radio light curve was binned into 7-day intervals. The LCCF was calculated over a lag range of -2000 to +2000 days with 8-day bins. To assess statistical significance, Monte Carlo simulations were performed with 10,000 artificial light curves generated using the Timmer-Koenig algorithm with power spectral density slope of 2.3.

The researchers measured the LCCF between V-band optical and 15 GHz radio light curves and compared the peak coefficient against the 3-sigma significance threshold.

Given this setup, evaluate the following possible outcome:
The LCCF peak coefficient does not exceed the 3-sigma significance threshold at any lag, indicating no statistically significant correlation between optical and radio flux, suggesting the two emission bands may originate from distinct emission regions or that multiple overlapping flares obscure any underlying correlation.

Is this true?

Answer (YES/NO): NO